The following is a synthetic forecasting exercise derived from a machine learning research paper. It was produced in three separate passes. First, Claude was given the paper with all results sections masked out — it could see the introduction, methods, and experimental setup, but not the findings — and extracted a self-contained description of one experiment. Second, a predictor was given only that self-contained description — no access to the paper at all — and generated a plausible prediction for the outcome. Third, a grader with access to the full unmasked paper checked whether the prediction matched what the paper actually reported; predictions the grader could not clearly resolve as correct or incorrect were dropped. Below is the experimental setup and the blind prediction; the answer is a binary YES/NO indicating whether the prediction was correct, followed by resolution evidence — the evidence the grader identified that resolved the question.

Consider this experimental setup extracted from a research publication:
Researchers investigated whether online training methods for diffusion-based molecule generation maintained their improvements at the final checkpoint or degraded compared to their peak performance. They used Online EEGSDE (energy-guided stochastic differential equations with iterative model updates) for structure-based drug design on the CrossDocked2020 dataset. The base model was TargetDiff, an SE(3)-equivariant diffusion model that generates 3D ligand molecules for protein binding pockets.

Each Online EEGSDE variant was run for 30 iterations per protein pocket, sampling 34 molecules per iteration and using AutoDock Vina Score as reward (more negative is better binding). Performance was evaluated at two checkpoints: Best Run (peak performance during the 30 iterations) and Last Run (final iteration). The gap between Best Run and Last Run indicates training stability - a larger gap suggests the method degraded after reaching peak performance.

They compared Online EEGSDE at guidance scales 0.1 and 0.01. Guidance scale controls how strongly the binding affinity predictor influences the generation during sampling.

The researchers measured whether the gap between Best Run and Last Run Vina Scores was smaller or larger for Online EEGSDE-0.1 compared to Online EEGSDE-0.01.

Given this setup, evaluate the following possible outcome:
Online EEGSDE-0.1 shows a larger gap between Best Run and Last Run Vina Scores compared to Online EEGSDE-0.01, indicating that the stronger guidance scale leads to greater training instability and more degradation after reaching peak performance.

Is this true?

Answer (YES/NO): YES